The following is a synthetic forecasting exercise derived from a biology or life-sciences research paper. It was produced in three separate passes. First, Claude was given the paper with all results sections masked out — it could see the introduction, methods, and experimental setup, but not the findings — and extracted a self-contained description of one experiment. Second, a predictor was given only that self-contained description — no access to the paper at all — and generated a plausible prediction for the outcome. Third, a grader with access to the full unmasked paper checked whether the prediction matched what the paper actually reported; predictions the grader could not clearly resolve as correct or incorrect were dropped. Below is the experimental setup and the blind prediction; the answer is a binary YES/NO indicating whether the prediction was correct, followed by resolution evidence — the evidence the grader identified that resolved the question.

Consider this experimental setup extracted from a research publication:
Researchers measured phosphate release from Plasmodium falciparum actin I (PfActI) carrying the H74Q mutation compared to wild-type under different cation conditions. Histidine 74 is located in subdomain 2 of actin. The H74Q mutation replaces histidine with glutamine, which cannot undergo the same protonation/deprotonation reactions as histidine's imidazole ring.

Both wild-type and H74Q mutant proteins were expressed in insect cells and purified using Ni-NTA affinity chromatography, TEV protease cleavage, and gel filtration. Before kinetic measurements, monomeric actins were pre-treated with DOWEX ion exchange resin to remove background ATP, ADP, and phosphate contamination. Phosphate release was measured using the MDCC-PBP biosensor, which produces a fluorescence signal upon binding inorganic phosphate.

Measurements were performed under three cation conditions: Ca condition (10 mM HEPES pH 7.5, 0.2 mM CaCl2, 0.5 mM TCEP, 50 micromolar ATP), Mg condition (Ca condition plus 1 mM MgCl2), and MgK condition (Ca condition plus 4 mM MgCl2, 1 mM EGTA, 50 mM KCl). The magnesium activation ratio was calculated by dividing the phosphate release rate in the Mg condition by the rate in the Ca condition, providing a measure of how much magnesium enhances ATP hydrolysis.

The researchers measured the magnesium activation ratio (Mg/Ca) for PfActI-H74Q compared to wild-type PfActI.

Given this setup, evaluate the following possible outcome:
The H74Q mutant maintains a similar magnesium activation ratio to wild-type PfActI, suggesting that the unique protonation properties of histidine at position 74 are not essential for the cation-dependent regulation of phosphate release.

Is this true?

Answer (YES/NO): NO